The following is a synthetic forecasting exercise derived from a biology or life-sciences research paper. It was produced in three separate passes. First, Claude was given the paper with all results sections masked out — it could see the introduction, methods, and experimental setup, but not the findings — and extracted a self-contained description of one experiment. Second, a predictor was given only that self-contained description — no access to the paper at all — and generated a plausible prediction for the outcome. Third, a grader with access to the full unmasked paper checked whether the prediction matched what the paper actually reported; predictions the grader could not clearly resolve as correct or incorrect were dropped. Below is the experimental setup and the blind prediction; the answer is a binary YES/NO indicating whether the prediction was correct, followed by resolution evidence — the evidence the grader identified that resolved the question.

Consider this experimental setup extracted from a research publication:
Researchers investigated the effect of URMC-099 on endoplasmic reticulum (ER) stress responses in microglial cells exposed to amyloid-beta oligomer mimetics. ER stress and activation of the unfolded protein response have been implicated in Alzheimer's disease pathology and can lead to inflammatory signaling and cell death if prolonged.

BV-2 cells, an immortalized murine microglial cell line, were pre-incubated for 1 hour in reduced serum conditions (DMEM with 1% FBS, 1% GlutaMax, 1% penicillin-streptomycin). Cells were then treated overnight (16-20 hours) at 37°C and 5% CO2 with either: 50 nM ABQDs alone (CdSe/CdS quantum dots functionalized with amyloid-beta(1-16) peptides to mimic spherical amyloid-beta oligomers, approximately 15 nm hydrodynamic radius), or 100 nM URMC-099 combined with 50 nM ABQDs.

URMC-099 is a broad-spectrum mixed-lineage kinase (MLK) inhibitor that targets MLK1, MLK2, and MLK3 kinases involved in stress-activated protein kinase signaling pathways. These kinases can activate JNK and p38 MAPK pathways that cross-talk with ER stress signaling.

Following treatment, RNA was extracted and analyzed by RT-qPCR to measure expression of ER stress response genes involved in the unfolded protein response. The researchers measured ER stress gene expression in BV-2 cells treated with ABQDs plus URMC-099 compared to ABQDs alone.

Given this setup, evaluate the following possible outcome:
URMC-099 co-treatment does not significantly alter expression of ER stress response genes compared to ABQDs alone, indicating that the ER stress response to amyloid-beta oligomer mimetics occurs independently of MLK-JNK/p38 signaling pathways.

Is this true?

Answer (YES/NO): NO